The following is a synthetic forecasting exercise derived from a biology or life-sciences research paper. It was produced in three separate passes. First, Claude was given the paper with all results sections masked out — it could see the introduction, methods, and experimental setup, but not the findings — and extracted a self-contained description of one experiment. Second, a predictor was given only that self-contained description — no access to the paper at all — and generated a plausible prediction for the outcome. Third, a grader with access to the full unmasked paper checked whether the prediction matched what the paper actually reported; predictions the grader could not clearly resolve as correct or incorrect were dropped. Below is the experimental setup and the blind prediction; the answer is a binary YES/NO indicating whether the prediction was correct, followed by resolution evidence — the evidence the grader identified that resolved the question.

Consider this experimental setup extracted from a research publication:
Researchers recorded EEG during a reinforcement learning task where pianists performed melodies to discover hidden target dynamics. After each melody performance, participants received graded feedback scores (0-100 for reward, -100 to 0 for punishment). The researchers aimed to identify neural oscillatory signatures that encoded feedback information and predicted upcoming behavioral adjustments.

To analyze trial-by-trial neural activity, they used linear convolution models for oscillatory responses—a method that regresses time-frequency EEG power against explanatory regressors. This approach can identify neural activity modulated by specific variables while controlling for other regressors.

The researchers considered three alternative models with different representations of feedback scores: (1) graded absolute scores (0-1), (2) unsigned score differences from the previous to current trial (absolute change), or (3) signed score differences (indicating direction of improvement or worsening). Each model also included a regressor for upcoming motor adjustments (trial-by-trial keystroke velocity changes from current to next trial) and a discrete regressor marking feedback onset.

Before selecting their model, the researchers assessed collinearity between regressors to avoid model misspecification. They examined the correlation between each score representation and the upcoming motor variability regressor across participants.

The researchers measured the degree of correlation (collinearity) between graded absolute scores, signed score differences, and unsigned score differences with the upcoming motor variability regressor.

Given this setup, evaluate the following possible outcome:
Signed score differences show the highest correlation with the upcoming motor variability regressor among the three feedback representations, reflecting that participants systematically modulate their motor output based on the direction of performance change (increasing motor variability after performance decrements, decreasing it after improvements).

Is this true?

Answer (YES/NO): NO